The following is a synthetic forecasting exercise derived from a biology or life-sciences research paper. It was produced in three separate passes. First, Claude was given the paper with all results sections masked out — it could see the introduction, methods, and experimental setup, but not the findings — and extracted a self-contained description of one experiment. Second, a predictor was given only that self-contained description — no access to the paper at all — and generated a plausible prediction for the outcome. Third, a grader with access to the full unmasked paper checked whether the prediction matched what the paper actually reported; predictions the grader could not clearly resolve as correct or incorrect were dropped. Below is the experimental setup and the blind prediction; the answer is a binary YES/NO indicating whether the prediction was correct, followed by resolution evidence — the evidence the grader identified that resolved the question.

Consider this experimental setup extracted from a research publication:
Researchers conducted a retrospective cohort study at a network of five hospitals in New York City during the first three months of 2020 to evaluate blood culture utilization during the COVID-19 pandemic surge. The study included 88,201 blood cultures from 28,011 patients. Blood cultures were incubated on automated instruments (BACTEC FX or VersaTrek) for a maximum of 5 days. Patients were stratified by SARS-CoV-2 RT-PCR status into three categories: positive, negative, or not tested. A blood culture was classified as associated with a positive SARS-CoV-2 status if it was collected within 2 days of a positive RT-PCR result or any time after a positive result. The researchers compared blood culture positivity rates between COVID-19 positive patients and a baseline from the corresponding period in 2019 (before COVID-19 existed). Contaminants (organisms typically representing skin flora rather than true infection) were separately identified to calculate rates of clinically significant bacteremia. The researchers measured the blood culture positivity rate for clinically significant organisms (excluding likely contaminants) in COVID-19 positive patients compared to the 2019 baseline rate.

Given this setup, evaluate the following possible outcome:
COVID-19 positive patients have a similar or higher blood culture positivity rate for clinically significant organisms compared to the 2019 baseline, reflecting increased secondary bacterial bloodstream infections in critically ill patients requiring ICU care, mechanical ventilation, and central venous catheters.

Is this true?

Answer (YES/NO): NO